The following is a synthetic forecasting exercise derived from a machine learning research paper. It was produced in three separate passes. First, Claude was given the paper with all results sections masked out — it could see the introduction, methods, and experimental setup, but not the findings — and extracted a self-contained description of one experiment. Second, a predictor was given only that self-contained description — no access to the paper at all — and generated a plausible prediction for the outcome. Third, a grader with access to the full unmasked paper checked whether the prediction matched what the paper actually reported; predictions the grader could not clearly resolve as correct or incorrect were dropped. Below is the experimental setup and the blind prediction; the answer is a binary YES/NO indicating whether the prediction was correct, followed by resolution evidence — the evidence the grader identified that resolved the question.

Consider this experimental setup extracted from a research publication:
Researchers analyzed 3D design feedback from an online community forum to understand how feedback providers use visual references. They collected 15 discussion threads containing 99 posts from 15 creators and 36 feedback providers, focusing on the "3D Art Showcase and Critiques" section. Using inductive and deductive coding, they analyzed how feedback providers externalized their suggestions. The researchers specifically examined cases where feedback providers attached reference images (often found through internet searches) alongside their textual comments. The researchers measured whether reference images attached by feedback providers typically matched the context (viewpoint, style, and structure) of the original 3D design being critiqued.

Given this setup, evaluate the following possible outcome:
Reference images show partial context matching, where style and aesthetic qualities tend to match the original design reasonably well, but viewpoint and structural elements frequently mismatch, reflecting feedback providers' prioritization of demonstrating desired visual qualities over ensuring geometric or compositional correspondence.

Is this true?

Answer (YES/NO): NO